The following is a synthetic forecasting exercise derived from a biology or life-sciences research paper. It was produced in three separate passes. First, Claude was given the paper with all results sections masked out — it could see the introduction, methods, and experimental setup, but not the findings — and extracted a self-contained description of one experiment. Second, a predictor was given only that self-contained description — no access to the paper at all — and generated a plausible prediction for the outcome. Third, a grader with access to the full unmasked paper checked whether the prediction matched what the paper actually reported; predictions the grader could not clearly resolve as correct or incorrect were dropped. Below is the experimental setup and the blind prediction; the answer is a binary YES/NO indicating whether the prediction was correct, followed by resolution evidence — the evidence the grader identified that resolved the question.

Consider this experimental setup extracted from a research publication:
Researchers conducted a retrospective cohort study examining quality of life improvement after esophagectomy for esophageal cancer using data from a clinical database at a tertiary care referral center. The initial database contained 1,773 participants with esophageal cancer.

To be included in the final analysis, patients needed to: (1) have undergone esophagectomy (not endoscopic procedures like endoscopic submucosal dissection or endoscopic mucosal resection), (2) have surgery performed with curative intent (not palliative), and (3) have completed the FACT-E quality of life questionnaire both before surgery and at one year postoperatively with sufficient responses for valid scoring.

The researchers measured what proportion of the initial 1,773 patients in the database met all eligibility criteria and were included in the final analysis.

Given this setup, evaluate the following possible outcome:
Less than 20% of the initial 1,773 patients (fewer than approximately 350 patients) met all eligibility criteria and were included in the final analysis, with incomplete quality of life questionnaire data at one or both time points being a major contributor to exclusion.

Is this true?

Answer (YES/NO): YES